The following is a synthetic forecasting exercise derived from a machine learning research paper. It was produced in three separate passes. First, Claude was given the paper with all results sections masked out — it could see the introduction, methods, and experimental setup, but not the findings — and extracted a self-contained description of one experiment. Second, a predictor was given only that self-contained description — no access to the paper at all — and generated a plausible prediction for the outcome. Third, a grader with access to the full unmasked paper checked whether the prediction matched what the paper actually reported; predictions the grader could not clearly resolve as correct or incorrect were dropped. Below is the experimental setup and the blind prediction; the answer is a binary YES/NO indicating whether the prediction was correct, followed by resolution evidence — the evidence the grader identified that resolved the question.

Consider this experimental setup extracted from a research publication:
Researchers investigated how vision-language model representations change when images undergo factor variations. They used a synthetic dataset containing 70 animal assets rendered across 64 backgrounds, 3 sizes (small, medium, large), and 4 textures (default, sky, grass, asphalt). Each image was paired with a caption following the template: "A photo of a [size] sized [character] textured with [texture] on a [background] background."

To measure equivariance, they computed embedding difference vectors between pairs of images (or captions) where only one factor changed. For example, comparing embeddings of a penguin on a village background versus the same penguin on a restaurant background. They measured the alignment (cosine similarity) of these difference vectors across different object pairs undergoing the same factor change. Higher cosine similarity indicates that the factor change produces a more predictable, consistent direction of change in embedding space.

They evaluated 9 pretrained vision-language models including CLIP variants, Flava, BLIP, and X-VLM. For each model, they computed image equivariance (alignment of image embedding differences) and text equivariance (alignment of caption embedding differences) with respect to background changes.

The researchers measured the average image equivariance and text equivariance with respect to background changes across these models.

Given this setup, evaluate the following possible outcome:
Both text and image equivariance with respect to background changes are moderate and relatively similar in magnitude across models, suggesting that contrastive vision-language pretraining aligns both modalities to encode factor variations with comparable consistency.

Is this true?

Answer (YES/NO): NO